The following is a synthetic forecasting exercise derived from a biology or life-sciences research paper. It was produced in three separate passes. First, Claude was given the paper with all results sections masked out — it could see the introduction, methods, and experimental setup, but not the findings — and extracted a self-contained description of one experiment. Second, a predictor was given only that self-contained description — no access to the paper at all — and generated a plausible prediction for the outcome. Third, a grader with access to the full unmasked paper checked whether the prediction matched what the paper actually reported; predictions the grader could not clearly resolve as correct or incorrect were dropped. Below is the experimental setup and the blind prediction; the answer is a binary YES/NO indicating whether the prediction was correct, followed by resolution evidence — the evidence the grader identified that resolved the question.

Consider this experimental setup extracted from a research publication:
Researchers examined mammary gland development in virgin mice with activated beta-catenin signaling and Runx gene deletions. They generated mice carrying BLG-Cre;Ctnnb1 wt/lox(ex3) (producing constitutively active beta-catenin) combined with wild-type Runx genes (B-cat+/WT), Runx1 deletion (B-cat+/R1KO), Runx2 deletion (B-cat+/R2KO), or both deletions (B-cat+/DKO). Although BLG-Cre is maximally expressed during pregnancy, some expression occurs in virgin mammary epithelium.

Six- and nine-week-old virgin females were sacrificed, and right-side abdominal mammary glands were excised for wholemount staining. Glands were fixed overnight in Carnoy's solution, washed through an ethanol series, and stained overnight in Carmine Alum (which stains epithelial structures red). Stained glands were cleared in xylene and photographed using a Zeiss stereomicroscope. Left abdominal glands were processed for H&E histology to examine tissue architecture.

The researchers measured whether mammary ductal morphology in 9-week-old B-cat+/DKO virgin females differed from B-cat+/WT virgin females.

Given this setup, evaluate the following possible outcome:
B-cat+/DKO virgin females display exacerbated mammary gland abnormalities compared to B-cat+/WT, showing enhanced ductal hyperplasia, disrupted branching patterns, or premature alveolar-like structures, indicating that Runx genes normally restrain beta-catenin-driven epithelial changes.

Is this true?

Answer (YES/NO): YES